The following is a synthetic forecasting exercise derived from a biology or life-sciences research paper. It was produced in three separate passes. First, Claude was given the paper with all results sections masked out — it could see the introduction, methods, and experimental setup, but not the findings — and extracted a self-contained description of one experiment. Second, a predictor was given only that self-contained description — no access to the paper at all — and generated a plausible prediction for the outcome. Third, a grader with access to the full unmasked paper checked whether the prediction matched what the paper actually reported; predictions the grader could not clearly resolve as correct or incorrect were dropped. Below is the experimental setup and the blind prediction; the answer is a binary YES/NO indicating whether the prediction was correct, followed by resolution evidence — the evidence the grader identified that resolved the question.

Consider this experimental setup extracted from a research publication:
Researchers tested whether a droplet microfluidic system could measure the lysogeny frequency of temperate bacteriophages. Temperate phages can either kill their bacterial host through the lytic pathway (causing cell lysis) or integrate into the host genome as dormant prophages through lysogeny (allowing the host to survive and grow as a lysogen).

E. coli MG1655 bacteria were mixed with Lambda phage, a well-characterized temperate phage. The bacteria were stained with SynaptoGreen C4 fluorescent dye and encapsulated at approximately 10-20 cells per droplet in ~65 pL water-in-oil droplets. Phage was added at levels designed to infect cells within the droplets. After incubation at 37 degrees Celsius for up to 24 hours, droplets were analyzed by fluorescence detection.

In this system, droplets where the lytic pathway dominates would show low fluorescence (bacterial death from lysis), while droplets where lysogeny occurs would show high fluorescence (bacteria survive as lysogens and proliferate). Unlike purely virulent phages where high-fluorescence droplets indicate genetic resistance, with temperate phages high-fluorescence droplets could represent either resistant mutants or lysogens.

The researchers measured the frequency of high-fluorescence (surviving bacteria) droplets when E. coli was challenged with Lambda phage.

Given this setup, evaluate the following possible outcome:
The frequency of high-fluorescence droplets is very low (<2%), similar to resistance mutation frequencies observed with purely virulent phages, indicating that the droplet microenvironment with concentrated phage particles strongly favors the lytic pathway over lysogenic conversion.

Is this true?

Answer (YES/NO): NO